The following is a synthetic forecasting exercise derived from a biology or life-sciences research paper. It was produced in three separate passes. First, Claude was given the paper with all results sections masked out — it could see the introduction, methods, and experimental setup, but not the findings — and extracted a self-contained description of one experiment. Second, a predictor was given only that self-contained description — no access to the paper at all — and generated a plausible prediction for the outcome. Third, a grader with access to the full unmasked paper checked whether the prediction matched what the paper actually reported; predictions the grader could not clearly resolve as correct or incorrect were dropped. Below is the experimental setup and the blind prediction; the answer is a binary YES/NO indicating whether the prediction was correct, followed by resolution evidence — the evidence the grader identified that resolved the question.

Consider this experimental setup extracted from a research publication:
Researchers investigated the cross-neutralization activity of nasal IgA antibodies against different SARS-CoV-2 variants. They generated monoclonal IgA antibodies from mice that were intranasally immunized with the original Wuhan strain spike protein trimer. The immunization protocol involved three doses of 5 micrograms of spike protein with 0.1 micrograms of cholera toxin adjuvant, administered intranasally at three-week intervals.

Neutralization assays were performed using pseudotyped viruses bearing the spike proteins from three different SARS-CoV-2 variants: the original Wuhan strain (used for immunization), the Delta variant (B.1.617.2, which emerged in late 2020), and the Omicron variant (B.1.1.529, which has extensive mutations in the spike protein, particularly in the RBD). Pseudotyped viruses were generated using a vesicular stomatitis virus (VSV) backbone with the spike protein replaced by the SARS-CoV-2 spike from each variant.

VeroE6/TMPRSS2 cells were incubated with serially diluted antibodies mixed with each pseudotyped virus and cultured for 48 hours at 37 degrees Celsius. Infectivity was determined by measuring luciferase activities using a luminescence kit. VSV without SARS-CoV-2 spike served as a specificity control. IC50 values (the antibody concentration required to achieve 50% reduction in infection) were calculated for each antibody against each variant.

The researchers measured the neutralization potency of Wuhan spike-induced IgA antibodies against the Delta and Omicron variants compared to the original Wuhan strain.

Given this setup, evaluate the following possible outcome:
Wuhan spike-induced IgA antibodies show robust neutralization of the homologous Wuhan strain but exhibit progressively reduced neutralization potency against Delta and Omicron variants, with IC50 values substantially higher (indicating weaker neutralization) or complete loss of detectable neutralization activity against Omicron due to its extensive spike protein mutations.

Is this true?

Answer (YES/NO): YES